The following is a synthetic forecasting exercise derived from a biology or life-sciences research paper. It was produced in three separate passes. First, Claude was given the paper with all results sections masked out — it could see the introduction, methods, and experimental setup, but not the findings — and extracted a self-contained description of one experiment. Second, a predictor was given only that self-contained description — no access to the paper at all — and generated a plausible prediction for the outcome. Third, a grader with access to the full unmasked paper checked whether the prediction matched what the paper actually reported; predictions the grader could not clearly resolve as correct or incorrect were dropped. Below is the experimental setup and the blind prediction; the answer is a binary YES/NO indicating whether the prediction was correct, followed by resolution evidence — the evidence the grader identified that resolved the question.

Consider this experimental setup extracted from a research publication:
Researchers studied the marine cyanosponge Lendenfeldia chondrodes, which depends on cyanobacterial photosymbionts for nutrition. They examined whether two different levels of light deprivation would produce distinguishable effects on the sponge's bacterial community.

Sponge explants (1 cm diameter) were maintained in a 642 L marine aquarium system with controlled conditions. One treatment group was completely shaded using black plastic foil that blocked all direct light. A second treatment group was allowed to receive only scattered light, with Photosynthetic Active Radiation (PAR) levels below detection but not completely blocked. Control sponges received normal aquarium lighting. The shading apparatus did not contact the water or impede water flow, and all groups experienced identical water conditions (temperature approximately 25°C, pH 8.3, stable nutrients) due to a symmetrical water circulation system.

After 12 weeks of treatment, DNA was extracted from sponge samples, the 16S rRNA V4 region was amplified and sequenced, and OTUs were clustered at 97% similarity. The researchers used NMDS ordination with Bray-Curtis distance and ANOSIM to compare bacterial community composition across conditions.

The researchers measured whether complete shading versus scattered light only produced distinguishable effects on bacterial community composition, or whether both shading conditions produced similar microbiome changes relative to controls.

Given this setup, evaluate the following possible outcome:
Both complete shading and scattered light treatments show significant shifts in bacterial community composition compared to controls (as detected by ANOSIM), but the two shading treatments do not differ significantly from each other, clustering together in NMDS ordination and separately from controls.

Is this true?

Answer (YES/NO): YES